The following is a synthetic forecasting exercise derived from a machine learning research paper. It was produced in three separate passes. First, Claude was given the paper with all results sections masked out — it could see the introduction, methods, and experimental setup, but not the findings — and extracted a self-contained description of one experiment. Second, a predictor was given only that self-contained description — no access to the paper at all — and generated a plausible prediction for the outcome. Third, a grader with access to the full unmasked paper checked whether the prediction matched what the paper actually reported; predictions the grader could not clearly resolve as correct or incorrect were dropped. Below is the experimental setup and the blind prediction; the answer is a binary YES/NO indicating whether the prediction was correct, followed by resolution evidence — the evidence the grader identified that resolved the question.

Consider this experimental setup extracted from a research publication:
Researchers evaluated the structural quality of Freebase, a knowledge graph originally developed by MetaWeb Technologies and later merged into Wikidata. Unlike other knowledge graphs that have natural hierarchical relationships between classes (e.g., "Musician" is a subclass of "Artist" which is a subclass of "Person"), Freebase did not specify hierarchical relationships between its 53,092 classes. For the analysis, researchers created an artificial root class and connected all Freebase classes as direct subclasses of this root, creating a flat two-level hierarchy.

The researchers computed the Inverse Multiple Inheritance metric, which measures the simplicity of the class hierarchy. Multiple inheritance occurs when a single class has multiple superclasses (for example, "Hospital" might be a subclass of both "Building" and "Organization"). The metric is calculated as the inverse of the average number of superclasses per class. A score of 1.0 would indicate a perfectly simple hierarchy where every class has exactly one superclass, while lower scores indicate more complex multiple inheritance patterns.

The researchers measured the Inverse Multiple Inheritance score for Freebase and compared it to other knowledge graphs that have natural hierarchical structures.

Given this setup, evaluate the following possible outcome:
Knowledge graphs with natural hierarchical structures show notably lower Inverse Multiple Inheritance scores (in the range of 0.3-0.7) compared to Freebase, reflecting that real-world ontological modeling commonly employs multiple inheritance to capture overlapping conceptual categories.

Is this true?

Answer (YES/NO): NO